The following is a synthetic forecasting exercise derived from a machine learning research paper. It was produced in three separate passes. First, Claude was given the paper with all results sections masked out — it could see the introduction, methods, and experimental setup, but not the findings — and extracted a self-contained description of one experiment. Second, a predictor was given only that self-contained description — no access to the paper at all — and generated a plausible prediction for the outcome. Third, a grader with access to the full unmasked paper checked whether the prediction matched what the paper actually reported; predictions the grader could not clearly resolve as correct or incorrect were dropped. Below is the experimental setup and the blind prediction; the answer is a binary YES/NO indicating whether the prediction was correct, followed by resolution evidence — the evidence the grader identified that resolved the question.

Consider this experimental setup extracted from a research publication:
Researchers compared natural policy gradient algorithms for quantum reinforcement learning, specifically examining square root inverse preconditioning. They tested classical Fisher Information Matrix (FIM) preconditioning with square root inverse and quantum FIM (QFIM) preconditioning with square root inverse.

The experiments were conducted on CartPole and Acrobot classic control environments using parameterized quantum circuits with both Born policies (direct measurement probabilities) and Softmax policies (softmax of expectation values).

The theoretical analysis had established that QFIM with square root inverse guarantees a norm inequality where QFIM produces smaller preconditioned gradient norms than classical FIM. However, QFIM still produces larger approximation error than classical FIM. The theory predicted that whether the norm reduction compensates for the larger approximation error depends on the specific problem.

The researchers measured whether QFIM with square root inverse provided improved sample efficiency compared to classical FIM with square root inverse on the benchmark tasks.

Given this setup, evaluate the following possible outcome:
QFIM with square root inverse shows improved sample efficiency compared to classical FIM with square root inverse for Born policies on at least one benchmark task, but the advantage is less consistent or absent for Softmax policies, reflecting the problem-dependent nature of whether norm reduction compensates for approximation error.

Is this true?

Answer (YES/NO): NO